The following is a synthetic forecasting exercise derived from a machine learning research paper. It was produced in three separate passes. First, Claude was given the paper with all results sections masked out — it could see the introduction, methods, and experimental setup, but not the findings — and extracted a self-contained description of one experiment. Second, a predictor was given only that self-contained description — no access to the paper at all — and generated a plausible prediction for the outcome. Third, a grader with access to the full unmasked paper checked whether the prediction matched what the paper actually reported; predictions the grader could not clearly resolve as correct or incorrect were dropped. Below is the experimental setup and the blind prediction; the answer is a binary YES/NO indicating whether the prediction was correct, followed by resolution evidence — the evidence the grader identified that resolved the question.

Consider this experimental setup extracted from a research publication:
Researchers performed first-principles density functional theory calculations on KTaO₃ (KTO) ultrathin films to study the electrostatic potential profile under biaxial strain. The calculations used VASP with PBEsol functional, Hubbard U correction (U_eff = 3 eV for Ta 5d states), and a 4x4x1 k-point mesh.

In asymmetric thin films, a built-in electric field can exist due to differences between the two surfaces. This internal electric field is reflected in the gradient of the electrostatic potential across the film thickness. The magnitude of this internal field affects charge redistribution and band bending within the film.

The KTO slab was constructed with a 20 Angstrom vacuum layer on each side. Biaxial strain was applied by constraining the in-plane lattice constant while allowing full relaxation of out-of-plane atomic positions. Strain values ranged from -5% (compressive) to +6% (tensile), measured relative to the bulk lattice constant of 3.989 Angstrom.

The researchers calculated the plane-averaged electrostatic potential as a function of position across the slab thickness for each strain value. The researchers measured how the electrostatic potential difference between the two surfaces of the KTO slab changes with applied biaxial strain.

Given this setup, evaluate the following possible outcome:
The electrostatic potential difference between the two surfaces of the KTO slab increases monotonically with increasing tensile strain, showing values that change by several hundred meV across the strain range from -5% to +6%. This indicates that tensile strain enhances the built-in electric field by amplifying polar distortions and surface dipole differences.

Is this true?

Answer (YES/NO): NO